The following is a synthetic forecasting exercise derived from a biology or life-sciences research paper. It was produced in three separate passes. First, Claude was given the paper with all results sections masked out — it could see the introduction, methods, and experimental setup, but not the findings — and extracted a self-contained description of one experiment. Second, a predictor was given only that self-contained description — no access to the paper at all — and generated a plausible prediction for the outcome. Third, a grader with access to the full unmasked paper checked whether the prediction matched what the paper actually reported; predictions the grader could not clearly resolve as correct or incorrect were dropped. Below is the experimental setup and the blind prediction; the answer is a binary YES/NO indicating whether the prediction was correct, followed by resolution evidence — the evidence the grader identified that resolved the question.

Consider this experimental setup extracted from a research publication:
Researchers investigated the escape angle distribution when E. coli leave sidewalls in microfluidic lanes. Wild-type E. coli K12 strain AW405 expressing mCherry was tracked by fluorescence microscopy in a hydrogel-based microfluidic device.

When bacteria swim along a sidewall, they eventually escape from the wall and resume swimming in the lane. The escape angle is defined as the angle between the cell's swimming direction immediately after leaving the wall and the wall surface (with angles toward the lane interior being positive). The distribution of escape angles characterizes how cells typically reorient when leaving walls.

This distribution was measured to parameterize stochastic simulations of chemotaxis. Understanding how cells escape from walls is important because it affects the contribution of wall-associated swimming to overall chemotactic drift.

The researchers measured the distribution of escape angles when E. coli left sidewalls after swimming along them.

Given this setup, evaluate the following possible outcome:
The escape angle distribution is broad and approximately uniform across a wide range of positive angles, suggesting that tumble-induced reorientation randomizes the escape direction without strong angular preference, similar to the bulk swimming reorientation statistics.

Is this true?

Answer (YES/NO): NO